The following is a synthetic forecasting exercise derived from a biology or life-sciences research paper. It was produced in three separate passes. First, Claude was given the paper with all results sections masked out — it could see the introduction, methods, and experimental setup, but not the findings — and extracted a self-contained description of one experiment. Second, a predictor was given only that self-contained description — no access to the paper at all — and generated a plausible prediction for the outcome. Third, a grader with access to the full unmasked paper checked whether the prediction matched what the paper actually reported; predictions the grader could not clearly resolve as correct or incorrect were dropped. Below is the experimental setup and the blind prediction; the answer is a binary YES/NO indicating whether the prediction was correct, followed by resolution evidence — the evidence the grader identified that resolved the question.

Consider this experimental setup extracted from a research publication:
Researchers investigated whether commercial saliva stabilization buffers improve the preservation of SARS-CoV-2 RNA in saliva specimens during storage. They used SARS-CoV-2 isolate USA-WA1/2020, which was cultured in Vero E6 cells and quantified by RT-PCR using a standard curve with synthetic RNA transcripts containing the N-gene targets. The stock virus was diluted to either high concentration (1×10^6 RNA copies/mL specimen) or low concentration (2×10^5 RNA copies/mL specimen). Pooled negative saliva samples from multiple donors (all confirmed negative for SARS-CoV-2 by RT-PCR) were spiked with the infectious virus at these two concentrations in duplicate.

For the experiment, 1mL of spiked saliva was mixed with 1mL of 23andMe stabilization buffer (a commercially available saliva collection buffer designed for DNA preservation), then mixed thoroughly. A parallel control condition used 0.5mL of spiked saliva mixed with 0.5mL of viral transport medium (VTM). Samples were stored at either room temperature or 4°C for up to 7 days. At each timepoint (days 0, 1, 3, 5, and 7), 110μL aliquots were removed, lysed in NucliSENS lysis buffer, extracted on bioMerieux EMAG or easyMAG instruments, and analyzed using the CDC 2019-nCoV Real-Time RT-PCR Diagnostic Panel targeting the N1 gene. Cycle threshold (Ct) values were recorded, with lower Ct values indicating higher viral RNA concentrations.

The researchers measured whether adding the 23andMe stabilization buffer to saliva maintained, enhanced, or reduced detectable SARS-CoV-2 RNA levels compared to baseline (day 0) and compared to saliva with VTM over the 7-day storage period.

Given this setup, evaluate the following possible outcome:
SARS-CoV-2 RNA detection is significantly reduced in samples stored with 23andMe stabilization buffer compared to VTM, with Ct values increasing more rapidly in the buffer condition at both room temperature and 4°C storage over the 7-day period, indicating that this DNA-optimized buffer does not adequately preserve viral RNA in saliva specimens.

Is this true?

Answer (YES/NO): NO